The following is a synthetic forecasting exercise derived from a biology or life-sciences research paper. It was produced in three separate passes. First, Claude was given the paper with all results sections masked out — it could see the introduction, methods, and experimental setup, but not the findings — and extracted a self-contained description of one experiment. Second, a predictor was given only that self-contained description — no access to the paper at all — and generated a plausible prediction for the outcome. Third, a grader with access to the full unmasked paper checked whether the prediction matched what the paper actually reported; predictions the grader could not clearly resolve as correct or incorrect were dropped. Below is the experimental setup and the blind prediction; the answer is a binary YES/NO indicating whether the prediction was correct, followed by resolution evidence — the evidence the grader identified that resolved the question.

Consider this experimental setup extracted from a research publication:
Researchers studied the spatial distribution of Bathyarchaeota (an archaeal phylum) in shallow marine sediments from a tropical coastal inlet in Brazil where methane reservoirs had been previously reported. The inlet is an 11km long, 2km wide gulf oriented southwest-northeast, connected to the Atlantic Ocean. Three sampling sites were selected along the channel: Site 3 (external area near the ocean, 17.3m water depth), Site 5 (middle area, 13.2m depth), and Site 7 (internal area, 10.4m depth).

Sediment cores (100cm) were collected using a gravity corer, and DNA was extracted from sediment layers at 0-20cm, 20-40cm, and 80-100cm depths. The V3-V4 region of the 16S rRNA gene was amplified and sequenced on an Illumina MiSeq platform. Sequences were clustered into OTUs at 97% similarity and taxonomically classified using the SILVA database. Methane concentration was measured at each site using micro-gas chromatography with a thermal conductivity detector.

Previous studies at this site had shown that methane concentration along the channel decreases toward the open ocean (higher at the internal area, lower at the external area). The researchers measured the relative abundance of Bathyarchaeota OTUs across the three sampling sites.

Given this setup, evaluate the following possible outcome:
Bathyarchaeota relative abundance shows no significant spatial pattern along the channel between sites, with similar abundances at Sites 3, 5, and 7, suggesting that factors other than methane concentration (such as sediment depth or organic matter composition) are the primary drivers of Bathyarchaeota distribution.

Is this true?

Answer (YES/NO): NO